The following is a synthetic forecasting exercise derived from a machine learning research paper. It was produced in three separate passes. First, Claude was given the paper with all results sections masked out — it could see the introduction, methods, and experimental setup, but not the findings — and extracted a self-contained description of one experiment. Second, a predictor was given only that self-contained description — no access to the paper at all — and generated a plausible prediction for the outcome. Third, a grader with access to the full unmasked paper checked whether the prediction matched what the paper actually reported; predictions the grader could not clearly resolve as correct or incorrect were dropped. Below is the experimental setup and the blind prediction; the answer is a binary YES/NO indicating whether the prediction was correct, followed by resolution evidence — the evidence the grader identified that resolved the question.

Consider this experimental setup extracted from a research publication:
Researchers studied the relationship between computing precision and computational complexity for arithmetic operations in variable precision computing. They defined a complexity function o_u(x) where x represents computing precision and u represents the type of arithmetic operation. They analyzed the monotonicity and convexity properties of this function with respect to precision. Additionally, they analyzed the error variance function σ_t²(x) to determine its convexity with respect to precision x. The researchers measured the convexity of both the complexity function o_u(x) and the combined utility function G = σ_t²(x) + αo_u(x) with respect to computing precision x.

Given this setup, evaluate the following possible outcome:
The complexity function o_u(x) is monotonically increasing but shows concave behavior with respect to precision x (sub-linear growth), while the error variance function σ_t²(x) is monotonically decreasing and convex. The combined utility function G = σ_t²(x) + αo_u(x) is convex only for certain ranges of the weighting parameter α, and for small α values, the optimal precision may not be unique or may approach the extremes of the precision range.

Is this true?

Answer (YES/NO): NO